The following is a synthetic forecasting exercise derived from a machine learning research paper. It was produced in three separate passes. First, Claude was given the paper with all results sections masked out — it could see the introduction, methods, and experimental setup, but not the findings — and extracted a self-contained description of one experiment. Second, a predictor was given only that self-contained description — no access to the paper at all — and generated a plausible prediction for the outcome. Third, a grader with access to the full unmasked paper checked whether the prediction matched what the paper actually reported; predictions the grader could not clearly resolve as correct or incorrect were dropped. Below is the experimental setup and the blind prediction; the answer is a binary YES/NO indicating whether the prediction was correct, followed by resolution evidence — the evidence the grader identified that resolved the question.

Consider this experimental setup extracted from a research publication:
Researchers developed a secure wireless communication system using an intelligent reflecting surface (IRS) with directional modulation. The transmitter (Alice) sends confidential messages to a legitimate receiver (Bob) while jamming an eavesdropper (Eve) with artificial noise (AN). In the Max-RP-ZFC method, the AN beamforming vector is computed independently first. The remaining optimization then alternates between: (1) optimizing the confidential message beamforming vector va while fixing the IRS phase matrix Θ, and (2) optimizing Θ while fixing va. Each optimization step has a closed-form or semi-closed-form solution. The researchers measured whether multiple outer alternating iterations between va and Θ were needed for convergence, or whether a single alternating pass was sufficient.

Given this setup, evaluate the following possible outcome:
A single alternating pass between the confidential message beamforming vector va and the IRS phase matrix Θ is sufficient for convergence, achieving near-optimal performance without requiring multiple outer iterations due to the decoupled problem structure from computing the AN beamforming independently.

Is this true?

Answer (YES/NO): NO